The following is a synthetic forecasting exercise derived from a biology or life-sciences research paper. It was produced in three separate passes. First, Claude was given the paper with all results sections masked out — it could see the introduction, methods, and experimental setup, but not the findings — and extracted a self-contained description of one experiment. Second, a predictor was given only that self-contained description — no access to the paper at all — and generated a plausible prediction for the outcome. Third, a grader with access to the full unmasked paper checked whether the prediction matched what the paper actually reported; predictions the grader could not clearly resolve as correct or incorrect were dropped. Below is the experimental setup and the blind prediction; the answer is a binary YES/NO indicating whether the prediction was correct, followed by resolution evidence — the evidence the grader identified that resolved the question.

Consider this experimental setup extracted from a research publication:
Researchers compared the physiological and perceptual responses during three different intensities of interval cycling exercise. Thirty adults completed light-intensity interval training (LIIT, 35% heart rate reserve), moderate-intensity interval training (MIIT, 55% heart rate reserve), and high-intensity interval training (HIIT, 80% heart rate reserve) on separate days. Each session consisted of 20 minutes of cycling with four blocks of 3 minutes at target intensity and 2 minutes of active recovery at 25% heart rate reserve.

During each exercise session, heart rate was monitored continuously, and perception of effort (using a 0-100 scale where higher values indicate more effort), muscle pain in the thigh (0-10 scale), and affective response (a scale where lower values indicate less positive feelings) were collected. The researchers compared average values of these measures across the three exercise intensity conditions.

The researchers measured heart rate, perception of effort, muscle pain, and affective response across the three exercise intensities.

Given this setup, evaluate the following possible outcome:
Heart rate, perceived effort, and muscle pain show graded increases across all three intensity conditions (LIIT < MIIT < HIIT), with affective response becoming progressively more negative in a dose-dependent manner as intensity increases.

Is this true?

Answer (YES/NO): YES